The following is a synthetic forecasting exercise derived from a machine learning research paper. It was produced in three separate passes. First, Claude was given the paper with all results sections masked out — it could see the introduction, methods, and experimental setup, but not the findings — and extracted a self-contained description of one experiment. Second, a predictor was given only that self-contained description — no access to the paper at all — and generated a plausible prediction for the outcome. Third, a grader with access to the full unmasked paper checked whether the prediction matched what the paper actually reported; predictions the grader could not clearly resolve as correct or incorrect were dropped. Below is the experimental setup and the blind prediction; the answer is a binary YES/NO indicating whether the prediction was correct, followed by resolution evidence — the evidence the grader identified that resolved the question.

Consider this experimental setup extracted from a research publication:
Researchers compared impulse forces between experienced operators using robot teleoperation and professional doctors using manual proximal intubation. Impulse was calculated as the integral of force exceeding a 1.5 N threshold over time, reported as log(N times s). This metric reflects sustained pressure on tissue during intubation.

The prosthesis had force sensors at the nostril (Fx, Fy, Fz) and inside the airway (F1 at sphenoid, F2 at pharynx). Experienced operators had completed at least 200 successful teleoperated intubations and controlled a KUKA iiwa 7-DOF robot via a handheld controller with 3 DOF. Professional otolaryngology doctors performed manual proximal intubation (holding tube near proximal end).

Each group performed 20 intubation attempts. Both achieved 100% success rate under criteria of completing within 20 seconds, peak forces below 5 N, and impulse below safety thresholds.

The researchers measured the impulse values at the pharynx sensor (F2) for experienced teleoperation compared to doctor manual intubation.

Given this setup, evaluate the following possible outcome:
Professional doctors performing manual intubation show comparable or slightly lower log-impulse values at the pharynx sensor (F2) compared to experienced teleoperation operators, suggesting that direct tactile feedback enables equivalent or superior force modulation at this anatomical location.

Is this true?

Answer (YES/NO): YES